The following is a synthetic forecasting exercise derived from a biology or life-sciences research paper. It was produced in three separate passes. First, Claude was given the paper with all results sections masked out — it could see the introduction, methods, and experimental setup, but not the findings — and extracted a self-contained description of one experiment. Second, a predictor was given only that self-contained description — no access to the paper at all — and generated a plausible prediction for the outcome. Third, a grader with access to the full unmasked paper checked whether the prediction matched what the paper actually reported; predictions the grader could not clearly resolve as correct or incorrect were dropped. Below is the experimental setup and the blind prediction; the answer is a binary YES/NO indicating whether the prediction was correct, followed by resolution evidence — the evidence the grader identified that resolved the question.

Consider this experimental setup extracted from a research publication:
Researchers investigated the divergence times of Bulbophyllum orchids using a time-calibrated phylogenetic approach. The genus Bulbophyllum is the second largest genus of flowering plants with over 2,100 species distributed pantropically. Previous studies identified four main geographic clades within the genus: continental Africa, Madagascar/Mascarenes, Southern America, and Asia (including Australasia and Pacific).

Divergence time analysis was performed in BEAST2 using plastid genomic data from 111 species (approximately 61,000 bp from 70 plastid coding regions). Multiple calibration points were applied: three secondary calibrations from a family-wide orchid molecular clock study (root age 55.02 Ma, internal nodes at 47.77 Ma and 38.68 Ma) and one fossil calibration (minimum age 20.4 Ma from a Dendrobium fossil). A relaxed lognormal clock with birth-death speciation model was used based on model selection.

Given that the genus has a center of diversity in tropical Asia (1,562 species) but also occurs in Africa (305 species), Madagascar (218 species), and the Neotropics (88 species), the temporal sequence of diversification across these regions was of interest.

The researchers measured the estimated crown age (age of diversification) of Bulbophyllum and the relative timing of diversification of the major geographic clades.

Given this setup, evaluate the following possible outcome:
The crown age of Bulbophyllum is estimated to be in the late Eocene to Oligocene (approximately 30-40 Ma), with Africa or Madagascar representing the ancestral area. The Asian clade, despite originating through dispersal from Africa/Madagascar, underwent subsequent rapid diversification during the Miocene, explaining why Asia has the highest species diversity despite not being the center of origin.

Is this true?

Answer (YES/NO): NO